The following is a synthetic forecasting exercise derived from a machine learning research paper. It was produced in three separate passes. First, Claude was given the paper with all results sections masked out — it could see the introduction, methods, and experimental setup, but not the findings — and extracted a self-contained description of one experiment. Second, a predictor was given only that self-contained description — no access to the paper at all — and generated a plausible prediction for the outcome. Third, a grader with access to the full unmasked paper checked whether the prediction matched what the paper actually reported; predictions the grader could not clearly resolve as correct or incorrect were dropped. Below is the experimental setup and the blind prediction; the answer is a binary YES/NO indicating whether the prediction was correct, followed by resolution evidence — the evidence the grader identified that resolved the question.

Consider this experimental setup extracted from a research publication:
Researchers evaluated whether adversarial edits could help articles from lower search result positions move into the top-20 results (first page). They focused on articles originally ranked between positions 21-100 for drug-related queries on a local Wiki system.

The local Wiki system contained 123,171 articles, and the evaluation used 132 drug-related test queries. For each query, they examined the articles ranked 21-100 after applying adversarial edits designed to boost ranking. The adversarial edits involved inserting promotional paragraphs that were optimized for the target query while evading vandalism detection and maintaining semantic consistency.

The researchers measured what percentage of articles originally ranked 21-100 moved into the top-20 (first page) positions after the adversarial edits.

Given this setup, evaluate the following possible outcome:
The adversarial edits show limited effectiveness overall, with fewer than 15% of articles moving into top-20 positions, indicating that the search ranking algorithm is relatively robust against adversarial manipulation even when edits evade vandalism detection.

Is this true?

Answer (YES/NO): NO